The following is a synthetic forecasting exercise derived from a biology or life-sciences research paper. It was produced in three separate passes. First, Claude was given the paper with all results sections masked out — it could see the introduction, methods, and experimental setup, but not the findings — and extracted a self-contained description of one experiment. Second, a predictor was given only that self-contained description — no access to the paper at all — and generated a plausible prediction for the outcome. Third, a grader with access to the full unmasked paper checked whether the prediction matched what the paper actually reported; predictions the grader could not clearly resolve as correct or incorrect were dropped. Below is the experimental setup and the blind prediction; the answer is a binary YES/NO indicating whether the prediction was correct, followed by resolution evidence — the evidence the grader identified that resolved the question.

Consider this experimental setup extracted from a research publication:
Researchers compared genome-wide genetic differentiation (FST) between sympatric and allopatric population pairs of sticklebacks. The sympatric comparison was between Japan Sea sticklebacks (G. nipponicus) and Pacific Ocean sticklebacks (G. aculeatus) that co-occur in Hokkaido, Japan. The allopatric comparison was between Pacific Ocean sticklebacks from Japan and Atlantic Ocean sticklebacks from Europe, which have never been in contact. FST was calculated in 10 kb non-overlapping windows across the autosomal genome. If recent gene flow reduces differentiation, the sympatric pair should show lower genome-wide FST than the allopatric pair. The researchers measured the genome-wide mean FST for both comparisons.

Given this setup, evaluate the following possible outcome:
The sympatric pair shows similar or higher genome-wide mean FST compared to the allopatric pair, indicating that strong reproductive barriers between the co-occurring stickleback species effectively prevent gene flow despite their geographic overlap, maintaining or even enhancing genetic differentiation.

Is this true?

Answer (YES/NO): NO